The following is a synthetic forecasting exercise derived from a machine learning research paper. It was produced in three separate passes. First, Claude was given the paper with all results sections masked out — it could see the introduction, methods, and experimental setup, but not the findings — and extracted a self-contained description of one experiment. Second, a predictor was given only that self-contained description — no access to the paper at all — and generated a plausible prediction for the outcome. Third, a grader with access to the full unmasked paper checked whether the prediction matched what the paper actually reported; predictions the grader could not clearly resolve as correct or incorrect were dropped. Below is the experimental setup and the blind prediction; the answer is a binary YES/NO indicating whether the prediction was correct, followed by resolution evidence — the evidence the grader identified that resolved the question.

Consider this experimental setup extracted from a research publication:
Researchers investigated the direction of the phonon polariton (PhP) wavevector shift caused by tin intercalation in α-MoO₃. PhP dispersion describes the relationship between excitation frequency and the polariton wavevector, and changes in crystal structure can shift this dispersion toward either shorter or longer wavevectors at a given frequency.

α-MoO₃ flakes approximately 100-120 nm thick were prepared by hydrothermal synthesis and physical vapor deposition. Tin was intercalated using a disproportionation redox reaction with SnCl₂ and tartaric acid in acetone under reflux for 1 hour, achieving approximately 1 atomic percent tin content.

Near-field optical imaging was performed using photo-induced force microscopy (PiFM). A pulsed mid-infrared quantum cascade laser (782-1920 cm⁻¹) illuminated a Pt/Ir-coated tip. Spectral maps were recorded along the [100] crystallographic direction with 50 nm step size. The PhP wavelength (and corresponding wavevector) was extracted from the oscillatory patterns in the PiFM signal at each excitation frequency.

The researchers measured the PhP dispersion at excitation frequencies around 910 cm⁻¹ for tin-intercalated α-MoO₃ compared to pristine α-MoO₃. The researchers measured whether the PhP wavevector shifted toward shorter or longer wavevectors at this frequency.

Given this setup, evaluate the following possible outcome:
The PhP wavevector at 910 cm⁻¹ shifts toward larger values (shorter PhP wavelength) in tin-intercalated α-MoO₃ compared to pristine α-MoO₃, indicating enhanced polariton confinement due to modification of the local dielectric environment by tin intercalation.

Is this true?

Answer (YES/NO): NO